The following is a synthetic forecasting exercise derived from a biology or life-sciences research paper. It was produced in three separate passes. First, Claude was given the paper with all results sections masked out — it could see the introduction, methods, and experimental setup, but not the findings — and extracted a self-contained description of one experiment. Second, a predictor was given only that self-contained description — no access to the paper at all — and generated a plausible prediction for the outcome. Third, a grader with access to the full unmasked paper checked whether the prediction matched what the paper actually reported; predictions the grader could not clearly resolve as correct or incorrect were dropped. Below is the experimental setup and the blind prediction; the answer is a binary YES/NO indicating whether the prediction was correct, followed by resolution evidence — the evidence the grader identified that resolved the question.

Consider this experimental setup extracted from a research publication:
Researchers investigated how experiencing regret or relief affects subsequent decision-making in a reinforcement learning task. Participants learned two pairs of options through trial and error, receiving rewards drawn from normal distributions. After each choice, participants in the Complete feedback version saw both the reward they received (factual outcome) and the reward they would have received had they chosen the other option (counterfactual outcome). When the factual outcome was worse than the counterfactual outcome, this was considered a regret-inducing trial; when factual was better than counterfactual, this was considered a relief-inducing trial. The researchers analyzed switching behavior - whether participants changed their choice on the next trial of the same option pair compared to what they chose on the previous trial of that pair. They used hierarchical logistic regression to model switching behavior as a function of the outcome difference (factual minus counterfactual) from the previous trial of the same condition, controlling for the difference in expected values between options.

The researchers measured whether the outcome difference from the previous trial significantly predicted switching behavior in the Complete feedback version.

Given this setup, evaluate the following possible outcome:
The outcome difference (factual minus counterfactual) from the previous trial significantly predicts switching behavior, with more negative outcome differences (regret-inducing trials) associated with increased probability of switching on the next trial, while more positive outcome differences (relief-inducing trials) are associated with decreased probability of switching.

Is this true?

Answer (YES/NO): YES